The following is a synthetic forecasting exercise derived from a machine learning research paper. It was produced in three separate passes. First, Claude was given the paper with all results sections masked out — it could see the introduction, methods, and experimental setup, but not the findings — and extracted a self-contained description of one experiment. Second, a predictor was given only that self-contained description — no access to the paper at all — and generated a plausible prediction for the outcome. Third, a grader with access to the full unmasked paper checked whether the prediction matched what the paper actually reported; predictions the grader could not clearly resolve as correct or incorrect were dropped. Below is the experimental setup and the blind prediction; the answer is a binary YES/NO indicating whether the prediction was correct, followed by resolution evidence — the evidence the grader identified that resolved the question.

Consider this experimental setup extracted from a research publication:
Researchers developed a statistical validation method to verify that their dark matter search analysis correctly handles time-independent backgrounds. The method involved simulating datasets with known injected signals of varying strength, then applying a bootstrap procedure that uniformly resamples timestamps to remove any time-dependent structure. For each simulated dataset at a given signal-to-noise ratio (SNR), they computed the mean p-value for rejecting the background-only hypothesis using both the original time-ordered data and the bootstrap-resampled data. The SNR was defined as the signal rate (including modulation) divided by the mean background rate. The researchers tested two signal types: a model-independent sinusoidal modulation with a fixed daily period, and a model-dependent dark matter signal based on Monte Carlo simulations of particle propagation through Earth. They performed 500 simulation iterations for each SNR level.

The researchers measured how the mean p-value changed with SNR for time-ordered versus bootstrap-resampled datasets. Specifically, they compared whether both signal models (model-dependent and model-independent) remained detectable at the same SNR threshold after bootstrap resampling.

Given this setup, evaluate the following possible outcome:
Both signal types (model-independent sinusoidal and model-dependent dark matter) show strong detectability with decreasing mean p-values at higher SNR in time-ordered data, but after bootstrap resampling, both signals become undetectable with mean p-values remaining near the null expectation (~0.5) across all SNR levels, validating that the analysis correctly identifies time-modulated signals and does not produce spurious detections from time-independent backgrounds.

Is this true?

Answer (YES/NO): YES